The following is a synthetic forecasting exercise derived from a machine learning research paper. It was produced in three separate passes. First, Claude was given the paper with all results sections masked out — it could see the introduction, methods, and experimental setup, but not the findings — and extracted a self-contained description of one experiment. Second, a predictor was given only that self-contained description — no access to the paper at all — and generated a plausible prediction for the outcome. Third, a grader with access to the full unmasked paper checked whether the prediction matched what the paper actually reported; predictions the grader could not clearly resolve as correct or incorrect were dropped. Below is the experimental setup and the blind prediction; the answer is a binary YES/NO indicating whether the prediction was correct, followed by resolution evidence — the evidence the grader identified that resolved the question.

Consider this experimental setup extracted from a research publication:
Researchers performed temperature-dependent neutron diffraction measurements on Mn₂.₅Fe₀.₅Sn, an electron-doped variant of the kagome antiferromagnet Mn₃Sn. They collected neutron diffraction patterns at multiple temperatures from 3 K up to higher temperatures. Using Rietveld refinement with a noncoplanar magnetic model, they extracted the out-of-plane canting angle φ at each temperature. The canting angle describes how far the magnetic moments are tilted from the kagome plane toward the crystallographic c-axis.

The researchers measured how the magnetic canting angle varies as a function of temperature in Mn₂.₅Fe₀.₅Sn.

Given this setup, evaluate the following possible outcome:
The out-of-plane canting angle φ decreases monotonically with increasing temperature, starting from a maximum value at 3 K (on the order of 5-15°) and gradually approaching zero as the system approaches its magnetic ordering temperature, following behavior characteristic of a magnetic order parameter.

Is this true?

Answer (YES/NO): NO